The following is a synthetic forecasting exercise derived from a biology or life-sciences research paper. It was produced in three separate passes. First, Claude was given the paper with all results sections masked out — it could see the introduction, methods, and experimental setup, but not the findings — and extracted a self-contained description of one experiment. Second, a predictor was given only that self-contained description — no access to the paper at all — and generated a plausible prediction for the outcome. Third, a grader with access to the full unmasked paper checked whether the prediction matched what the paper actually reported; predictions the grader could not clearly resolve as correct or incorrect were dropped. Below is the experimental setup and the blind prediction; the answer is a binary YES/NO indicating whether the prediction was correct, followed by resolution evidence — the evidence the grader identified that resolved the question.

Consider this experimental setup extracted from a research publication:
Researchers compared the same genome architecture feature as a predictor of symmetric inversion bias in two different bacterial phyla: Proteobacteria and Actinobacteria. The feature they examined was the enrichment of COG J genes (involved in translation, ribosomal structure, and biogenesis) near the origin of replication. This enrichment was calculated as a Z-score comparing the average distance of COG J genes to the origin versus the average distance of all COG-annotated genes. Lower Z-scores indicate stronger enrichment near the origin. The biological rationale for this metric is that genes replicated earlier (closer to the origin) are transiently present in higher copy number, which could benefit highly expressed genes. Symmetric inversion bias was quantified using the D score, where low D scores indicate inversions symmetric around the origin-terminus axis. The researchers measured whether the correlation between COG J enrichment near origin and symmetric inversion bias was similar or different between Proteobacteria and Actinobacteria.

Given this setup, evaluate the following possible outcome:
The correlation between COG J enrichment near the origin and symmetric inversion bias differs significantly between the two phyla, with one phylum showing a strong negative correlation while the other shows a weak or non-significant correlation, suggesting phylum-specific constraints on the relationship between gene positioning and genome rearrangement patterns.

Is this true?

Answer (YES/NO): YES